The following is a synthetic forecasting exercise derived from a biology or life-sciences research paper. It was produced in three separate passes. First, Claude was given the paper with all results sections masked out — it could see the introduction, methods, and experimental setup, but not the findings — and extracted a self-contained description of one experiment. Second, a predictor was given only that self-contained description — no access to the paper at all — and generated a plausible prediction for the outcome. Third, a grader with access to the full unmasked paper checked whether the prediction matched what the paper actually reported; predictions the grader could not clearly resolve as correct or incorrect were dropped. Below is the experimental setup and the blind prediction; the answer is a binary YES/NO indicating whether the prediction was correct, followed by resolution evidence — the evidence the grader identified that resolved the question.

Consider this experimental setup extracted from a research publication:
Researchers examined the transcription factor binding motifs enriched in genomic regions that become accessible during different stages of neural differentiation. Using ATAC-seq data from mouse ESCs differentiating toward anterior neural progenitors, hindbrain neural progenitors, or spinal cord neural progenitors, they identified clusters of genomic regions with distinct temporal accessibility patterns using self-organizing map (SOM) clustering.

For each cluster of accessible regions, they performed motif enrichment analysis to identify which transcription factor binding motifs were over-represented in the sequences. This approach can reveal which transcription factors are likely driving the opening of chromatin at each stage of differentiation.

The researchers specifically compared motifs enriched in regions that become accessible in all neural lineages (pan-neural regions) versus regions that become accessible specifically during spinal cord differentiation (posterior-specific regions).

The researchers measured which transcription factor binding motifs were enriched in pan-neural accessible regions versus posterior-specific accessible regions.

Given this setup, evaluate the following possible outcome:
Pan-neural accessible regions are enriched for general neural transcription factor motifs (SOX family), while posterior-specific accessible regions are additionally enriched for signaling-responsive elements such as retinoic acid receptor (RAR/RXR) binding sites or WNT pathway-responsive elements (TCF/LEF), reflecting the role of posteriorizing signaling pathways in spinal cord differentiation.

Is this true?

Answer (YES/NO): NO